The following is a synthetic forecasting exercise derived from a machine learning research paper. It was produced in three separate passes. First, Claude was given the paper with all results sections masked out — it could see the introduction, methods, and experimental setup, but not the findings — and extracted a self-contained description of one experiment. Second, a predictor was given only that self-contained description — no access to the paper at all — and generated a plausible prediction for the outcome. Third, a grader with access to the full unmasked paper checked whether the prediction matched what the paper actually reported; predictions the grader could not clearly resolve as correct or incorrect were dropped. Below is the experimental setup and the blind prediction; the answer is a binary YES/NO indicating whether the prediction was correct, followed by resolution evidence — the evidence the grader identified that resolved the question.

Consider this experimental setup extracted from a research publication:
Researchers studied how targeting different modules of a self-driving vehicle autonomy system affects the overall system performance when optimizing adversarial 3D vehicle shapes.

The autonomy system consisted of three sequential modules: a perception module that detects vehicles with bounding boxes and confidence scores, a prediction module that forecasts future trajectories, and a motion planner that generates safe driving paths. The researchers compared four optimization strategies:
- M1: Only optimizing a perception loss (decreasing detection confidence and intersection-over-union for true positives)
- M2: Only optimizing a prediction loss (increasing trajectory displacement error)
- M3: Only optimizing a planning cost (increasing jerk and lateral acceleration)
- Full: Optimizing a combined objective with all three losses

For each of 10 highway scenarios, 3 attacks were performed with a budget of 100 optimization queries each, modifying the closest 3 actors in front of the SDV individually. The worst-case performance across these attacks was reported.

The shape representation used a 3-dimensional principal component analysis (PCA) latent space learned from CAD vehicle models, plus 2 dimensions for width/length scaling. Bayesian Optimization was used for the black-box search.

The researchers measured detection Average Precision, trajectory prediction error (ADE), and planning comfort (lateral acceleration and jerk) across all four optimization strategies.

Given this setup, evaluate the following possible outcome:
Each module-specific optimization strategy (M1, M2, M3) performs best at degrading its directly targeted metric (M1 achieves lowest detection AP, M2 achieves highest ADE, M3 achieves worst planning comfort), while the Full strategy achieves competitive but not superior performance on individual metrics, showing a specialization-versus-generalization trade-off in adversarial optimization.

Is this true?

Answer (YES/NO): NO